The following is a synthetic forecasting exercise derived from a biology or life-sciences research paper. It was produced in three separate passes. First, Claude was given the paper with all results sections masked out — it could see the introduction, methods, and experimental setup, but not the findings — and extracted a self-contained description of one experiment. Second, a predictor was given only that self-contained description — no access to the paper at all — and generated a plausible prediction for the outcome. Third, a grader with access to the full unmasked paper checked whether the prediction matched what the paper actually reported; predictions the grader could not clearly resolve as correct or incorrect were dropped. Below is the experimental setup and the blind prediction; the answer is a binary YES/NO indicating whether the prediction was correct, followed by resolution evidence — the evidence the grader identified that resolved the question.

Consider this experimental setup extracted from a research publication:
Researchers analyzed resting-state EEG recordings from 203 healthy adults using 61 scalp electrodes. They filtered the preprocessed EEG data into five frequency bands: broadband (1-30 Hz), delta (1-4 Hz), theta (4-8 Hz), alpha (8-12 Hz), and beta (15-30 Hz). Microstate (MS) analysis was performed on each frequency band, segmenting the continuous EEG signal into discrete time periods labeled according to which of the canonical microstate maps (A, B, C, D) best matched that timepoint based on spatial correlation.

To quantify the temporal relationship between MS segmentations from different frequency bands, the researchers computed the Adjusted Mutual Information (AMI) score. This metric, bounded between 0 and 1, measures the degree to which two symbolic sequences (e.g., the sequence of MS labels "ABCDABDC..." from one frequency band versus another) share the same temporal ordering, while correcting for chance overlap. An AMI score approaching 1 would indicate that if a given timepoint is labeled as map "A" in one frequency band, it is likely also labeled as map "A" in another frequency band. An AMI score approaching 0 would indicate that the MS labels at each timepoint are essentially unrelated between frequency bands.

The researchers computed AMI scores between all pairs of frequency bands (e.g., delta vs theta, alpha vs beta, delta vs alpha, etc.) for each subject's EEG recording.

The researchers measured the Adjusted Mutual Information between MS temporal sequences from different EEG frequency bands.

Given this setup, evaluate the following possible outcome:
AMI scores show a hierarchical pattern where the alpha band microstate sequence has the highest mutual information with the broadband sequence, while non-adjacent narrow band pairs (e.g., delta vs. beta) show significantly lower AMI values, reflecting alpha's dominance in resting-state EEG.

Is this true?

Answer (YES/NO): NO